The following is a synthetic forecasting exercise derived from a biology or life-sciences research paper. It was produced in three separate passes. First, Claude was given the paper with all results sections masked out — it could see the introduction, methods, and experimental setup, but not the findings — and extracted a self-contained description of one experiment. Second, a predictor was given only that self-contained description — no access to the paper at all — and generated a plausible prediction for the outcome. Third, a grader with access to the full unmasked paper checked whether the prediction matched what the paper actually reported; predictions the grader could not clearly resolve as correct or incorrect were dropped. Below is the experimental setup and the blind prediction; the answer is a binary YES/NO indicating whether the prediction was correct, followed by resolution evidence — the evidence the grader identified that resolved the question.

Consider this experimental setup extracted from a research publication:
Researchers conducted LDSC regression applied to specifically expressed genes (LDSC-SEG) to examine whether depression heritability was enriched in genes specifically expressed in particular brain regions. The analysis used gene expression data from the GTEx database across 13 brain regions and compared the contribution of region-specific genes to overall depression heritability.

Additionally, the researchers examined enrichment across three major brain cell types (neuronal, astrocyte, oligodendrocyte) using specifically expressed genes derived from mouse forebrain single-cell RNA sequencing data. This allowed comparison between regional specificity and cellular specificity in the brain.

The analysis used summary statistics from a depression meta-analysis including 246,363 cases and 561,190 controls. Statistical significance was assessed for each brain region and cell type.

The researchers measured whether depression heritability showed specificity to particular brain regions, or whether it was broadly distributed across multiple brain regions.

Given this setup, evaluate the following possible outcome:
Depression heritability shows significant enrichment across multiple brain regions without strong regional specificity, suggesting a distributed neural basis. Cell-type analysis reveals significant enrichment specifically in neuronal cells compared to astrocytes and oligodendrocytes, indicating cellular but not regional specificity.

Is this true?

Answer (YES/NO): NO